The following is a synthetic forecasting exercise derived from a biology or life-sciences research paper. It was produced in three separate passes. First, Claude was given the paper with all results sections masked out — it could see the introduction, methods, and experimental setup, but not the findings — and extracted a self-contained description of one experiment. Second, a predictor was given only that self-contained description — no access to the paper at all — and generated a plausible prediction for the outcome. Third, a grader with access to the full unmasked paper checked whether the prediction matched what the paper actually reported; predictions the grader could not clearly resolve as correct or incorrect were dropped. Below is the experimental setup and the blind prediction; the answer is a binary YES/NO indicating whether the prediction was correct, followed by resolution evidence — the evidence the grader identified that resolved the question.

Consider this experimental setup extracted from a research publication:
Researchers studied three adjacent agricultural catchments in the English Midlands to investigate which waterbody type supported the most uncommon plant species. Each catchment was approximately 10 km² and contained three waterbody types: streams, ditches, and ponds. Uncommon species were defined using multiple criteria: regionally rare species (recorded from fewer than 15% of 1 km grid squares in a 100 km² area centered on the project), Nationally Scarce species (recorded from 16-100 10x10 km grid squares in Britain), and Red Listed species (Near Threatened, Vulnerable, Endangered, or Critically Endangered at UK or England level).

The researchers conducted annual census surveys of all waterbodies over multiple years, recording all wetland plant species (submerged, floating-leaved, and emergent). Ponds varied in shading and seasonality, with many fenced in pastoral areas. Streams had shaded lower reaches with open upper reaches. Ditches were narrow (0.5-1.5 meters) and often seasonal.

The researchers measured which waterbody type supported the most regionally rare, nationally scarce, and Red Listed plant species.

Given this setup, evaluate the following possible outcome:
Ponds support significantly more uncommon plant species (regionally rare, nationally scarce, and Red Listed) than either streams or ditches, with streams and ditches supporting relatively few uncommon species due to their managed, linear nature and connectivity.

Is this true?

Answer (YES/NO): YES